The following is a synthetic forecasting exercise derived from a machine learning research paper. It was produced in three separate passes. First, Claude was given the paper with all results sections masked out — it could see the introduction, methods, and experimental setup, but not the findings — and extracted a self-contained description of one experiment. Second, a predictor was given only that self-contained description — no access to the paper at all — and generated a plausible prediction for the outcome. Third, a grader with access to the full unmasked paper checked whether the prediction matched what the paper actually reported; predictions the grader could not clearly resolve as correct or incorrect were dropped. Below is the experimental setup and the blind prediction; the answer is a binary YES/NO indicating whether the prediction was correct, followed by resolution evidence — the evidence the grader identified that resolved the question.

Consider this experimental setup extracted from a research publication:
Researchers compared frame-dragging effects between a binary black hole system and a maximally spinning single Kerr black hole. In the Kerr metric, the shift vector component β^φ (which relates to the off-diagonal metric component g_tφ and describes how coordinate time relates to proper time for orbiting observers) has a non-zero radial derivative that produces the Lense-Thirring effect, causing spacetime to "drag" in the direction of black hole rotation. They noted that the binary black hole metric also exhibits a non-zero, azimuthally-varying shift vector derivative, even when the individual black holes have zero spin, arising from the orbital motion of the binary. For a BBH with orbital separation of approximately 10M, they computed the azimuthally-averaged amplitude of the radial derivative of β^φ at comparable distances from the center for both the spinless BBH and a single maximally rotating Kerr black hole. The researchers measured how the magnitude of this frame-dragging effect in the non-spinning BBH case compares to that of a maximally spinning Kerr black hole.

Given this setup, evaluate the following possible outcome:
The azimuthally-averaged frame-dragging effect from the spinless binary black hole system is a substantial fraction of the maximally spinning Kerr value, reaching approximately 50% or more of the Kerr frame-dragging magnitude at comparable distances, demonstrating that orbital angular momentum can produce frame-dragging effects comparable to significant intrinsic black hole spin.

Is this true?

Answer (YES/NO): YES